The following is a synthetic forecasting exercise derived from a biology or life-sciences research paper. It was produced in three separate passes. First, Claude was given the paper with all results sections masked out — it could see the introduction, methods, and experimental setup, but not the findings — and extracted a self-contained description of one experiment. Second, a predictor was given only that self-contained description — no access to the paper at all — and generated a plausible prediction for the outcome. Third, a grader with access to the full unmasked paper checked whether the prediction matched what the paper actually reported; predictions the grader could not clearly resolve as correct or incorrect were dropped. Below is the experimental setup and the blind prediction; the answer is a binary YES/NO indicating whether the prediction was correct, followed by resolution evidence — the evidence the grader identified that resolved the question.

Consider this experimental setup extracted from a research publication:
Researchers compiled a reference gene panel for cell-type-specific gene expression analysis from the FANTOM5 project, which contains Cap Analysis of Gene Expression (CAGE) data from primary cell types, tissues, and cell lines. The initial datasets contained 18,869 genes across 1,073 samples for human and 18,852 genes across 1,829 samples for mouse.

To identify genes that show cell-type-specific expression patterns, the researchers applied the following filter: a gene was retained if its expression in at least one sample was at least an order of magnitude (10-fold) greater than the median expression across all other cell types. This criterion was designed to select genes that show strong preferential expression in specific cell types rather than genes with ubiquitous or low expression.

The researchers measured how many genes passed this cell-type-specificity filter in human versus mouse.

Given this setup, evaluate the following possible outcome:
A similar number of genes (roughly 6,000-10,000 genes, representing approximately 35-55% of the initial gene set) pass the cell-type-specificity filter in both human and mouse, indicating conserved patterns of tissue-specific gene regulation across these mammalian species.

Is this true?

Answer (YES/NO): NO